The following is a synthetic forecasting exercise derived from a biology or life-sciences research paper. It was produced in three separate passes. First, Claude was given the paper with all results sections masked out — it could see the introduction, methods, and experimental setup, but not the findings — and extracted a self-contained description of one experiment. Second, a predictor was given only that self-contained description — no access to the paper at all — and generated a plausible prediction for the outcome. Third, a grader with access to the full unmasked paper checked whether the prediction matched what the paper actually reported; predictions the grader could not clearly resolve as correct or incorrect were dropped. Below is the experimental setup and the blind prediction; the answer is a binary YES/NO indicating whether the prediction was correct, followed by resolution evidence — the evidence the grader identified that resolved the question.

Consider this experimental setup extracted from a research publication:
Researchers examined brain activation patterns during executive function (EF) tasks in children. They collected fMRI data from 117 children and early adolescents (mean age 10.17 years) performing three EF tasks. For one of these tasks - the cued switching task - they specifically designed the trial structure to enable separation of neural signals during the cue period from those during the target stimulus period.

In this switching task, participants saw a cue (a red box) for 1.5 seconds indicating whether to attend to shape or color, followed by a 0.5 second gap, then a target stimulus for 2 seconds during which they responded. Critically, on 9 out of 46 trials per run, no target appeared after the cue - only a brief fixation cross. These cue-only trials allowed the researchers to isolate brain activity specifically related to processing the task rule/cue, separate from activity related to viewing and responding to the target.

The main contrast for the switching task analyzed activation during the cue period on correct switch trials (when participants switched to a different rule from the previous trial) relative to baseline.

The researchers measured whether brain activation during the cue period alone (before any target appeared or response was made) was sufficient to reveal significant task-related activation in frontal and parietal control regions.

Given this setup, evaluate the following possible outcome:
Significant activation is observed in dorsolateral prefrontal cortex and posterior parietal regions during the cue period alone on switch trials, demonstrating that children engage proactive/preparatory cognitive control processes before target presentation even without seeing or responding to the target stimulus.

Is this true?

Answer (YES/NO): YES